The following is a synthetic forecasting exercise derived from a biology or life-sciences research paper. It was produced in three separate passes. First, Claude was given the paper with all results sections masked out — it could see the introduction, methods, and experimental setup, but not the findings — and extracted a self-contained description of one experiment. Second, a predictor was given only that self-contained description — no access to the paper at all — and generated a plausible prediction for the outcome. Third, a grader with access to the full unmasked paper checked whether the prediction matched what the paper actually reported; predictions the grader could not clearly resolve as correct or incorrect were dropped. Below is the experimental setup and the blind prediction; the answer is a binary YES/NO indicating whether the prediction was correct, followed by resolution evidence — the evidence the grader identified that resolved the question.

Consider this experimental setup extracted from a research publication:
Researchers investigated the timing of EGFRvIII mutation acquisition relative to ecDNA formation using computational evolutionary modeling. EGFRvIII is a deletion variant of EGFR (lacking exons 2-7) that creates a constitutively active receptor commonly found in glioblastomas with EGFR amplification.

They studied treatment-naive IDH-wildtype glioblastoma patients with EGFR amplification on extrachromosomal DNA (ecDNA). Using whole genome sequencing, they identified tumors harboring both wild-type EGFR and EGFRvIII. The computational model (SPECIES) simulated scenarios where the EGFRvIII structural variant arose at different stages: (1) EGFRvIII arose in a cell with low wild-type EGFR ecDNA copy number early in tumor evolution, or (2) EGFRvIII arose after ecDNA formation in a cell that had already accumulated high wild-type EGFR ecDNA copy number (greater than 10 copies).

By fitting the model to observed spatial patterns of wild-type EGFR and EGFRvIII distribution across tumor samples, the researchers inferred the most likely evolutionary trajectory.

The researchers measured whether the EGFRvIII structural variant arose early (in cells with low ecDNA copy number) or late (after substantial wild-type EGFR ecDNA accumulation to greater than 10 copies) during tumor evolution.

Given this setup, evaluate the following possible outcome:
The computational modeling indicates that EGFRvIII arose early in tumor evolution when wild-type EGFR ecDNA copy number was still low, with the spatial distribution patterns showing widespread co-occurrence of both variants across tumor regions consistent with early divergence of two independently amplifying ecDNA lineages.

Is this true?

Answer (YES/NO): NO